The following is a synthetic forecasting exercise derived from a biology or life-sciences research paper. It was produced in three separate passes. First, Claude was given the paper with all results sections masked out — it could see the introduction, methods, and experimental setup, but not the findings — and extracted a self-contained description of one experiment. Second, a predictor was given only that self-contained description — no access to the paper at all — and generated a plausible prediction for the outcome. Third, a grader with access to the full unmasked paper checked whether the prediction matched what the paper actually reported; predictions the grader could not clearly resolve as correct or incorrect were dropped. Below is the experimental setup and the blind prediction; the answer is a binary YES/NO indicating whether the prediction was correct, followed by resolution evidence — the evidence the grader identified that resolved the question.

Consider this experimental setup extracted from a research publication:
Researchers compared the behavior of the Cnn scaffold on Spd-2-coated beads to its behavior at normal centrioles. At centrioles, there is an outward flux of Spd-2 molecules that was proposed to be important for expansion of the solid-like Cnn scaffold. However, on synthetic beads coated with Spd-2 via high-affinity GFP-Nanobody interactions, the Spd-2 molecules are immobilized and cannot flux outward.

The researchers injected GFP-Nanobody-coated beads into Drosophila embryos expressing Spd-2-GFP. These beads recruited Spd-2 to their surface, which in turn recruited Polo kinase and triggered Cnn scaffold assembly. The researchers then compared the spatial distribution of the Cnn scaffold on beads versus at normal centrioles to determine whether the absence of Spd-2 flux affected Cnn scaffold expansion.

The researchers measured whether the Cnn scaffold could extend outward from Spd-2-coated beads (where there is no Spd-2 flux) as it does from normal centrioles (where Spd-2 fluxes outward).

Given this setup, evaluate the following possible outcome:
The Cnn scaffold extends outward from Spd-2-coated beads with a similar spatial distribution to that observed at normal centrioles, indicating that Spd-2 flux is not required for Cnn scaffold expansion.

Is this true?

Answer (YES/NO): NO